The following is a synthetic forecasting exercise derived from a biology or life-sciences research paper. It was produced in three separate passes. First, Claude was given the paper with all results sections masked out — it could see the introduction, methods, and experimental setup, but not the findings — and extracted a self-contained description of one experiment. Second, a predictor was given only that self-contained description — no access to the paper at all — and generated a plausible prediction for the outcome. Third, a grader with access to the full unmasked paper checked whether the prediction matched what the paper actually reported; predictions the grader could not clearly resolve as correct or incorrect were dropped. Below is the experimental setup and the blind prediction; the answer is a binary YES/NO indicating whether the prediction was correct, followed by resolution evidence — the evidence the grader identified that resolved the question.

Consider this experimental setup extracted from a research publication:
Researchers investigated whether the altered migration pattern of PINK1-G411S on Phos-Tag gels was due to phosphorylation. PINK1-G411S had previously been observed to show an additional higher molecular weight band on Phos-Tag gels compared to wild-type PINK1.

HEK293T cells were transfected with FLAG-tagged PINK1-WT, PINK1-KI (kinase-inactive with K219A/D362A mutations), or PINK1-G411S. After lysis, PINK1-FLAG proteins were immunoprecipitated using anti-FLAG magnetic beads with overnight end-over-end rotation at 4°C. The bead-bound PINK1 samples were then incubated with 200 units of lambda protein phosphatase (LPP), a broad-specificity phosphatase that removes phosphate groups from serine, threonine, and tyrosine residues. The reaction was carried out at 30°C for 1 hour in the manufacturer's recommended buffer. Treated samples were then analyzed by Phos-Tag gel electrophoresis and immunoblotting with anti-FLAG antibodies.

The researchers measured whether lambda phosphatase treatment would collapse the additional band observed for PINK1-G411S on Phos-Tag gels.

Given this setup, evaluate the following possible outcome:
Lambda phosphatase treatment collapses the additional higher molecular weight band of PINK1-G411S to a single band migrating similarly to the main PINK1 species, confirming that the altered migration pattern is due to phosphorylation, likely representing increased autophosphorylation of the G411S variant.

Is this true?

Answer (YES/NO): NO